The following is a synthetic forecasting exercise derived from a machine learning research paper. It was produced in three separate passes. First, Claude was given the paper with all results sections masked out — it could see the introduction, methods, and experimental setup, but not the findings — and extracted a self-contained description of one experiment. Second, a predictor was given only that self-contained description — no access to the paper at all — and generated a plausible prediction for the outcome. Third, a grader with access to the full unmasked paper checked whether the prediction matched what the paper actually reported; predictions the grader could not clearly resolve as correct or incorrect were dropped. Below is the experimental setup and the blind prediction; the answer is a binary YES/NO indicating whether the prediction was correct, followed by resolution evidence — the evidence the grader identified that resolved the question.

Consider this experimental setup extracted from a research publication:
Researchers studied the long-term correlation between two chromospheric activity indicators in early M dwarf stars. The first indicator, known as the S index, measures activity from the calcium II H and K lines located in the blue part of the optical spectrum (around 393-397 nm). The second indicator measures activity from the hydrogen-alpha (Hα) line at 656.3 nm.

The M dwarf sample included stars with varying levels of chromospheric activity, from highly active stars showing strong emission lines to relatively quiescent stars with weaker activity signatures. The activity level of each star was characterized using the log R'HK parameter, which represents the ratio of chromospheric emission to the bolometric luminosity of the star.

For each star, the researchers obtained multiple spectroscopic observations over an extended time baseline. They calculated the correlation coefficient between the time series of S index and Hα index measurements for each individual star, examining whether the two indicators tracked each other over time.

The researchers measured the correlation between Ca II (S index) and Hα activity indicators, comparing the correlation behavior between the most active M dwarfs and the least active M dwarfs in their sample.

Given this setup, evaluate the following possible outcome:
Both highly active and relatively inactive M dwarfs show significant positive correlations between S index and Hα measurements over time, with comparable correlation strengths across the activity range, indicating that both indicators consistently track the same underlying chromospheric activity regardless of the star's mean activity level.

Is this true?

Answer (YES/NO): NO